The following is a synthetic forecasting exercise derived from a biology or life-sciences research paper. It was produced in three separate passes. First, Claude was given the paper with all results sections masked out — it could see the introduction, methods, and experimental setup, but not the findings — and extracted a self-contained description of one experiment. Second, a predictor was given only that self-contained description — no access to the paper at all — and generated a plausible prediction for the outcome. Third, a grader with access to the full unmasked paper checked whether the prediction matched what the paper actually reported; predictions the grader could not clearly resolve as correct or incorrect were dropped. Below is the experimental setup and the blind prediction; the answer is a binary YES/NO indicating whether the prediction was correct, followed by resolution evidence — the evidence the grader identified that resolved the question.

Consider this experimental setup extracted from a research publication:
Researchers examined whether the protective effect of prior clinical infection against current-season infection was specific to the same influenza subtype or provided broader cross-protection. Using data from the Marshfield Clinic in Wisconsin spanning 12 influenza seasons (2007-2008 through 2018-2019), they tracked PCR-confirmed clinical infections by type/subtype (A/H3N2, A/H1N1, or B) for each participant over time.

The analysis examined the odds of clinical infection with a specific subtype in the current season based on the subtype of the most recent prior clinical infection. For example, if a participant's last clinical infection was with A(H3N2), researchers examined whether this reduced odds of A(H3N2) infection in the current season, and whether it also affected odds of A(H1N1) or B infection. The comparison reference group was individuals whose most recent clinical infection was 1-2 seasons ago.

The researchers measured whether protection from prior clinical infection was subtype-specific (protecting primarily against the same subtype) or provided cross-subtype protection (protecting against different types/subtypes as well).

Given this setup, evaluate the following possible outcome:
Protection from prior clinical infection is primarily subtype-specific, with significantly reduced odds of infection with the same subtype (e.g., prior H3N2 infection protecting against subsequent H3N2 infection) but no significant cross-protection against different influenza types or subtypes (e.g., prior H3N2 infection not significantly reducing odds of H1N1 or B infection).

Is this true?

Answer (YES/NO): YES